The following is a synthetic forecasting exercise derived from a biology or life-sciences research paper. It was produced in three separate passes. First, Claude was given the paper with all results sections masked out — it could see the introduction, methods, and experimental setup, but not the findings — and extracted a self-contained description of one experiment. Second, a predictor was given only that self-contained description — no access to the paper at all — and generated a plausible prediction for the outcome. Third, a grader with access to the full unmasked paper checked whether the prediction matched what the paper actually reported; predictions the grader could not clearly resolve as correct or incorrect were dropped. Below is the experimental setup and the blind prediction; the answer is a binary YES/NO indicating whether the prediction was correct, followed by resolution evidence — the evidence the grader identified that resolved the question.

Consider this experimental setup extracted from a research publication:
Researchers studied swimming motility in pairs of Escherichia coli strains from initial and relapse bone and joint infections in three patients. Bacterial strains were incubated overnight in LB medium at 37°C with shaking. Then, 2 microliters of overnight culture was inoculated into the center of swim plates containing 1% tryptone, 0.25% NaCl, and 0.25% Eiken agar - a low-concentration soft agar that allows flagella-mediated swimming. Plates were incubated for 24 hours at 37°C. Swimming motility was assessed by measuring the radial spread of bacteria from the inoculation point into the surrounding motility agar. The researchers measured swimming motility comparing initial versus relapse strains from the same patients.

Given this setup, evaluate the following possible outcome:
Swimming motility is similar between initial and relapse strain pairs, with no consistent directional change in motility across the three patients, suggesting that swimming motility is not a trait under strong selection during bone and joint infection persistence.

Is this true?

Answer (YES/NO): YES